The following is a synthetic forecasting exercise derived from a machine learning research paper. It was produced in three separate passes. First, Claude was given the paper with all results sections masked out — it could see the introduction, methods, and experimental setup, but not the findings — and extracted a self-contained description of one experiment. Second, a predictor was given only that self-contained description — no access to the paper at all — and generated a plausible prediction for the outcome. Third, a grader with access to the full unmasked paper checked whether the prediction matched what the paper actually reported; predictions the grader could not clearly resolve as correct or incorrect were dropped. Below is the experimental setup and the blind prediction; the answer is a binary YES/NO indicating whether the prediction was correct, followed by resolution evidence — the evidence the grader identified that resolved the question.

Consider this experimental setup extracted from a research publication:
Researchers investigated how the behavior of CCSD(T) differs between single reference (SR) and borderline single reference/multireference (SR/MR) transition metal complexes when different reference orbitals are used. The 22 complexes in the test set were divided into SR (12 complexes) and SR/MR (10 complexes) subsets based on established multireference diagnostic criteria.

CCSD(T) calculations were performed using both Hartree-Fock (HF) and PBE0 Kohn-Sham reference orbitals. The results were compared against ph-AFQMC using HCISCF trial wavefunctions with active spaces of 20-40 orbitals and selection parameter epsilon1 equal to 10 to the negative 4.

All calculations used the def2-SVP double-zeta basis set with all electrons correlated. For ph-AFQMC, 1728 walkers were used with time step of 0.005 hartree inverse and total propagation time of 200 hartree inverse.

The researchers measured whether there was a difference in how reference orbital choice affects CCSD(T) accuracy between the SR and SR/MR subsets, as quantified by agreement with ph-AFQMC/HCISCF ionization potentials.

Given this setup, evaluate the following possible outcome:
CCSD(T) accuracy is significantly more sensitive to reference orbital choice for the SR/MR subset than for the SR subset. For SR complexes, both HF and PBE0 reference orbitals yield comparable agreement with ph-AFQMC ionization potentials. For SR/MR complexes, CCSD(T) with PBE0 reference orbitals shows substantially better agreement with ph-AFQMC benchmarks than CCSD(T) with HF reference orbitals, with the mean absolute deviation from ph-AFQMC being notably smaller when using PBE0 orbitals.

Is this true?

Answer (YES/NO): NO